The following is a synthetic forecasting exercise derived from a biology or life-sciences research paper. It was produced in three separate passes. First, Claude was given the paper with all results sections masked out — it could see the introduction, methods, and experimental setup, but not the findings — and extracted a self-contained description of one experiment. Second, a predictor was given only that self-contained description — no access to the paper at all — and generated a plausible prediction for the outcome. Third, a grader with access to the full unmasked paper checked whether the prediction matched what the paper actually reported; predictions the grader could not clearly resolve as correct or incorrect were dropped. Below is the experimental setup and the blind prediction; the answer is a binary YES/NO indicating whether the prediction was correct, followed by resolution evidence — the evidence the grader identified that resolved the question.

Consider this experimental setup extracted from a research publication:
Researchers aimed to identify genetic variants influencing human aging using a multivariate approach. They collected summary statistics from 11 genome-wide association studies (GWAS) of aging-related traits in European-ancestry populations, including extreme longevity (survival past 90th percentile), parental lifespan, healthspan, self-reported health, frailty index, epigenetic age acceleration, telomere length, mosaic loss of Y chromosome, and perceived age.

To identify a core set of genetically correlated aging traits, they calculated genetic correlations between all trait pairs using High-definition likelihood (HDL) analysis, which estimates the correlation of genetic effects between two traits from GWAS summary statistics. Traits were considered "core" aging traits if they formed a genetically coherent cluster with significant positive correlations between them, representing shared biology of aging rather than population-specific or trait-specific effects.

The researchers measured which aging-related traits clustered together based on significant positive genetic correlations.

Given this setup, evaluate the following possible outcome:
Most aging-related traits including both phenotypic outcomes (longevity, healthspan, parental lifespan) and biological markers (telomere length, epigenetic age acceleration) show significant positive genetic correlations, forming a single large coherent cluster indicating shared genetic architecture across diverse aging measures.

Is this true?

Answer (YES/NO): NO